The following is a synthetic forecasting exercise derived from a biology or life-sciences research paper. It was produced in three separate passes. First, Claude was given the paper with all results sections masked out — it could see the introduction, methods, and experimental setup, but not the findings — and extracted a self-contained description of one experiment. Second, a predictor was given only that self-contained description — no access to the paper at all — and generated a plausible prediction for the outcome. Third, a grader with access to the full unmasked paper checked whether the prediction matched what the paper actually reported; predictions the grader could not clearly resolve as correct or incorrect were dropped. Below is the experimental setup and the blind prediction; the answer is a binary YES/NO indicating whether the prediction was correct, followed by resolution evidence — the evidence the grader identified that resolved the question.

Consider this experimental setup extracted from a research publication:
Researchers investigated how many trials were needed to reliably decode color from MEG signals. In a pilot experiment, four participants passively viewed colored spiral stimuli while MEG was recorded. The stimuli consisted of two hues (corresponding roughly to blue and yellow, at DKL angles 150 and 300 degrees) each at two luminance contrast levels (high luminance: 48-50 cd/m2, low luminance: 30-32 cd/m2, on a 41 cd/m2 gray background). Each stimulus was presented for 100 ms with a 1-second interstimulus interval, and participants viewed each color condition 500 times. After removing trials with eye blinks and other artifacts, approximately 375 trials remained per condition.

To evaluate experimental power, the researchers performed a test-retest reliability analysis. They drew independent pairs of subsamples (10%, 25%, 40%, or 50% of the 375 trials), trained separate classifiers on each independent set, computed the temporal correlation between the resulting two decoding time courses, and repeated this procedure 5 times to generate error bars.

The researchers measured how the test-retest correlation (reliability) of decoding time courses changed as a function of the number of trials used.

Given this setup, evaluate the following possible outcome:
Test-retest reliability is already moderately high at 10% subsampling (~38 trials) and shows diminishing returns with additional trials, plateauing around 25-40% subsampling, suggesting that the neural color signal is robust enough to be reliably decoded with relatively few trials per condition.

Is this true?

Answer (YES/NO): NO